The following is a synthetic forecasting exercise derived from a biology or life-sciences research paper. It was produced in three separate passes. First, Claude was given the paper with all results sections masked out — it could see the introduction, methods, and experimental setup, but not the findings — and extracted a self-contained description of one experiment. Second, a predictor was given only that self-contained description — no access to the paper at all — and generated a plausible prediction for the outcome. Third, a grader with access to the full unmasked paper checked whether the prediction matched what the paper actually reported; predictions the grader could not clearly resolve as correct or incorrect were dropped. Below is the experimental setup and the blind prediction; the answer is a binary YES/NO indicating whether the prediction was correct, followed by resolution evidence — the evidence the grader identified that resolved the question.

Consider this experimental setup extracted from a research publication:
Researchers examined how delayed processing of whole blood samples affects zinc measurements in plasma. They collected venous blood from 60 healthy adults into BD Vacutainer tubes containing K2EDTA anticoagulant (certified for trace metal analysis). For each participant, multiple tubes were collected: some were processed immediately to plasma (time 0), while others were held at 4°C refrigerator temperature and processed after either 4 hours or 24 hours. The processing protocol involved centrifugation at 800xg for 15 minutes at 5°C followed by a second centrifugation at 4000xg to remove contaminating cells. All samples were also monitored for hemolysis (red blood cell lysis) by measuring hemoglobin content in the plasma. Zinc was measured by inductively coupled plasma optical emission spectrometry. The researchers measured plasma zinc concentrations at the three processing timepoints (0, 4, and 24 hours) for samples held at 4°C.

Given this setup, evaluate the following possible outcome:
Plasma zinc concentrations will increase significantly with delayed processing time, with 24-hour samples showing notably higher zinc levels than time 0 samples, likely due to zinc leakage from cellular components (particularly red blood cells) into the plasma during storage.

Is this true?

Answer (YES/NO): YES